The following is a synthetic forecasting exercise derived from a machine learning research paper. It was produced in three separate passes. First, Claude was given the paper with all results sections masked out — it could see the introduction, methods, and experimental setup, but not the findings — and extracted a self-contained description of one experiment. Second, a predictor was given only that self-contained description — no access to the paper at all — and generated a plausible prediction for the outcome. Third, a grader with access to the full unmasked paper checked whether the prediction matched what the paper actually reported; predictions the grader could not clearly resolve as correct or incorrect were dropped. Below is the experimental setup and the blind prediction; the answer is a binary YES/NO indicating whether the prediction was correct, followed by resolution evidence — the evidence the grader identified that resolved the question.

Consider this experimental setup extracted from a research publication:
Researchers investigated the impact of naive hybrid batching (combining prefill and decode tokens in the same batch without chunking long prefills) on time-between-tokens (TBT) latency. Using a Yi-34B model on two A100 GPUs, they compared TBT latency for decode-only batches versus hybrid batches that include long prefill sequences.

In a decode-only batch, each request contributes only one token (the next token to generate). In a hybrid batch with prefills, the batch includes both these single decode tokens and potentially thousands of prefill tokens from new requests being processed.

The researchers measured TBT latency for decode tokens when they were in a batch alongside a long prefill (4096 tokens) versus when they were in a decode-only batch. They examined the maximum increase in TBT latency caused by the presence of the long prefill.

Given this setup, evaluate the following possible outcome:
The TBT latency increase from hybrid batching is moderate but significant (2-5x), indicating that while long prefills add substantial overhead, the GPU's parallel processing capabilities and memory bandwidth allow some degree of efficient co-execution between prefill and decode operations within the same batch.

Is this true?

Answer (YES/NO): NO